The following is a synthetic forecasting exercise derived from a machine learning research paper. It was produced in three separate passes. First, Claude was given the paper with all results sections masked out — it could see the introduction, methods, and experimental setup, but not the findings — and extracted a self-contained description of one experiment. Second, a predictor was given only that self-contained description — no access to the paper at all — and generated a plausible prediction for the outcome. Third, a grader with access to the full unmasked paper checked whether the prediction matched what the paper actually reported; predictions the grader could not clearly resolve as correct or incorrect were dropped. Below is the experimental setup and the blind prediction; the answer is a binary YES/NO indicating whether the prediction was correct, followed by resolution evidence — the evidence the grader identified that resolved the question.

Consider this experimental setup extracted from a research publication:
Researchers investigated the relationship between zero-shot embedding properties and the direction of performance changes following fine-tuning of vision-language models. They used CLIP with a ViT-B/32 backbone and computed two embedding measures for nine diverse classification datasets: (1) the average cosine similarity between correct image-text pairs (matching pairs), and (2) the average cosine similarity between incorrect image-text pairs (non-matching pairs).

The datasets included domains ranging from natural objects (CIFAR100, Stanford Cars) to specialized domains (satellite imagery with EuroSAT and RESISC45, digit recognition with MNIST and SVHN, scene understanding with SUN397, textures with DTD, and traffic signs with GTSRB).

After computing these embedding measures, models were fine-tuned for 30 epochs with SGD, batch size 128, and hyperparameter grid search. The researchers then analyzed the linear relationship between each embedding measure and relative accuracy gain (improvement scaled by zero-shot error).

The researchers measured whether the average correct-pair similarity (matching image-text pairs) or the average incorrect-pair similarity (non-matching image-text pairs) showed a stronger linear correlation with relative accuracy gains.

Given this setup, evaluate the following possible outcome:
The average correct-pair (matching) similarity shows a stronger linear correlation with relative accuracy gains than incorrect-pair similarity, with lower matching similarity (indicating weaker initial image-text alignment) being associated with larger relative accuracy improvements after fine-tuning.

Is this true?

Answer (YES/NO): NO